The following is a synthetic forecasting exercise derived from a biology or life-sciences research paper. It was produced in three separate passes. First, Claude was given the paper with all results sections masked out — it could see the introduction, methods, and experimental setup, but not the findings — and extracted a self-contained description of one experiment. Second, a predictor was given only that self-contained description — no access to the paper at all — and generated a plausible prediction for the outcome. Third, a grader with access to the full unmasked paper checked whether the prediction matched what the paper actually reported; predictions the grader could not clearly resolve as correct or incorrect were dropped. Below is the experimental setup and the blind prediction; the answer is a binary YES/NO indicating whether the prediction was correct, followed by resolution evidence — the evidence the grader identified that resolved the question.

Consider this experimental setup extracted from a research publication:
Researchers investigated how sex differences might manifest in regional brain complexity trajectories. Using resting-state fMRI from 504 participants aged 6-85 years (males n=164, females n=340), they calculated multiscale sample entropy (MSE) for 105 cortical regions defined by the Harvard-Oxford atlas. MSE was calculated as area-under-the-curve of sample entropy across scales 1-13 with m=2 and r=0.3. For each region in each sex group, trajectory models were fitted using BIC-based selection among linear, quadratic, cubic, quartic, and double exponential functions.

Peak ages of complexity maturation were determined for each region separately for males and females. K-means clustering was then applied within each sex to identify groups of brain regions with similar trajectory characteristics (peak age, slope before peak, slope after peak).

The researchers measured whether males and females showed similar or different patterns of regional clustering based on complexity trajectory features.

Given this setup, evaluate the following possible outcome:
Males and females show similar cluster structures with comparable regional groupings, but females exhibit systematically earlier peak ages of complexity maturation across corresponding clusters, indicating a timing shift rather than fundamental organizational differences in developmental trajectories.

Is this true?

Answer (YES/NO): NO